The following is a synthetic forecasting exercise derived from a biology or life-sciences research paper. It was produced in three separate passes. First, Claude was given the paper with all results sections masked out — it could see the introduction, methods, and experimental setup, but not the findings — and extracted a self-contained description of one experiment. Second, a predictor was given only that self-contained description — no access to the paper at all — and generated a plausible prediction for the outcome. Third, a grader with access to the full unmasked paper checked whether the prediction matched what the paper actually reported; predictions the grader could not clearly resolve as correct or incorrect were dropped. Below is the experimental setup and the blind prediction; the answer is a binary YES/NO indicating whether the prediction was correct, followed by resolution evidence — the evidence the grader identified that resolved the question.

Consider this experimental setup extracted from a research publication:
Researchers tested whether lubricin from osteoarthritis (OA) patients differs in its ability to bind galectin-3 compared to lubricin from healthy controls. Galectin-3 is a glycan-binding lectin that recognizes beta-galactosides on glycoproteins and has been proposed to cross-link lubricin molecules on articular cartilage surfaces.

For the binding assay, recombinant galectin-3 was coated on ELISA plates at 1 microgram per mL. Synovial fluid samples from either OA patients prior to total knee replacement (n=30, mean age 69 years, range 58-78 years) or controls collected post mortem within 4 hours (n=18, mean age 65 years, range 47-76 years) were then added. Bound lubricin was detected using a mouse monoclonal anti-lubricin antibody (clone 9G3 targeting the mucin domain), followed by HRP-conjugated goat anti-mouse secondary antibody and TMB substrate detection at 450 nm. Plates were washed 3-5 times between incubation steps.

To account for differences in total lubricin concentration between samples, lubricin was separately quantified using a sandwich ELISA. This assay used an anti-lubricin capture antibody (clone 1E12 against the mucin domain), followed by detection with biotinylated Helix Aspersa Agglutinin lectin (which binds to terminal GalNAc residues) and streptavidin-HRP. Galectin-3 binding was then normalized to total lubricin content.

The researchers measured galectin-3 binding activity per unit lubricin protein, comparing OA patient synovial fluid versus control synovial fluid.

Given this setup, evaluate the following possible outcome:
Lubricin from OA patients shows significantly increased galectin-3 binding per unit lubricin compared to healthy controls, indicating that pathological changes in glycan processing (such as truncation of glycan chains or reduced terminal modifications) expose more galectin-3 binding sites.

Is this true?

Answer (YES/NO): NO